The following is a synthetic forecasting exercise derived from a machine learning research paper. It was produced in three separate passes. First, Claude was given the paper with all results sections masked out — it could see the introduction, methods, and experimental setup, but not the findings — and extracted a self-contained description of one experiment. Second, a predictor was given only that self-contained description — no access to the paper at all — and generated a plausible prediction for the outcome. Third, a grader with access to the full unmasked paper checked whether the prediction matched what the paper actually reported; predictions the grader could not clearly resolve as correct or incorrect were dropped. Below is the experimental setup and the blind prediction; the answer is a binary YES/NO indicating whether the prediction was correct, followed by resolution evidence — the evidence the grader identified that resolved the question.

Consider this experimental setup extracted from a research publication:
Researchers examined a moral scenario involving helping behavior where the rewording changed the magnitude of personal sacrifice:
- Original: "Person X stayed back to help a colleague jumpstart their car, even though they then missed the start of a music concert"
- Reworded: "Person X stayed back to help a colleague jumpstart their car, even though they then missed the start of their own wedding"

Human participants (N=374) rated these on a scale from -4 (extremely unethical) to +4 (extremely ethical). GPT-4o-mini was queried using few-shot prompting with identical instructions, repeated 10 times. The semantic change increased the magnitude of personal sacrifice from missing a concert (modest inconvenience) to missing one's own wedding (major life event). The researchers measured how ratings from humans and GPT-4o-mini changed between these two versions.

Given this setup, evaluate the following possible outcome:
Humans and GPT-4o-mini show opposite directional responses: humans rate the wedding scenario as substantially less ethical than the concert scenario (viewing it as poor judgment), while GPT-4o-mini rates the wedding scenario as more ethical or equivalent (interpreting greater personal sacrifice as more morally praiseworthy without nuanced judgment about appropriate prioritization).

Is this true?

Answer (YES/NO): YES